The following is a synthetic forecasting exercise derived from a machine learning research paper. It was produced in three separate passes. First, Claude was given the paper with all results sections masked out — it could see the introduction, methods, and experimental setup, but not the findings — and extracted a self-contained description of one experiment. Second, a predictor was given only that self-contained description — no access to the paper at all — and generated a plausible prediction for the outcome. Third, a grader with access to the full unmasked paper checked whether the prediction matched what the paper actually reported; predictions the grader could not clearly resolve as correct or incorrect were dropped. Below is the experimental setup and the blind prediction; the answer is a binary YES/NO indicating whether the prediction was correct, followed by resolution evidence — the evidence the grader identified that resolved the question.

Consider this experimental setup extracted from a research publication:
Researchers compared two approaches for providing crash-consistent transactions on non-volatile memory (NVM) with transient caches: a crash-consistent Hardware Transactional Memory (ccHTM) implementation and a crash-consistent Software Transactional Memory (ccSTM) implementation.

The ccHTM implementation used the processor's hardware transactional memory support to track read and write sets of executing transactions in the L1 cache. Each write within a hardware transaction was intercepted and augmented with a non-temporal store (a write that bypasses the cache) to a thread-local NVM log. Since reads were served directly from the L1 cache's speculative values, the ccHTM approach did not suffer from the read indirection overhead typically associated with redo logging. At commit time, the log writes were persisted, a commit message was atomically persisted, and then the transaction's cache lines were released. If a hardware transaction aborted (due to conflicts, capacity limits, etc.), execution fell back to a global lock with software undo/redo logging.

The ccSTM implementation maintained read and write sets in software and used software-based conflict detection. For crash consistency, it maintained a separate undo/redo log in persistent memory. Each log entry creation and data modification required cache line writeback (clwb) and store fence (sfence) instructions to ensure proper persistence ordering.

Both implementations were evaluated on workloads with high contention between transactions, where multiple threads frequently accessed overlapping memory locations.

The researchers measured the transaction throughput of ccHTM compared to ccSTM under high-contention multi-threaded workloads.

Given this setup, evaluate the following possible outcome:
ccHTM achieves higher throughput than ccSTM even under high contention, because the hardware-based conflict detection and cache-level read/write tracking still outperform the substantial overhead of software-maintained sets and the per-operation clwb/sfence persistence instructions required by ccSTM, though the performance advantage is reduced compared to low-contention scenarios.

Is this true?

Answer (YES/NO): NO